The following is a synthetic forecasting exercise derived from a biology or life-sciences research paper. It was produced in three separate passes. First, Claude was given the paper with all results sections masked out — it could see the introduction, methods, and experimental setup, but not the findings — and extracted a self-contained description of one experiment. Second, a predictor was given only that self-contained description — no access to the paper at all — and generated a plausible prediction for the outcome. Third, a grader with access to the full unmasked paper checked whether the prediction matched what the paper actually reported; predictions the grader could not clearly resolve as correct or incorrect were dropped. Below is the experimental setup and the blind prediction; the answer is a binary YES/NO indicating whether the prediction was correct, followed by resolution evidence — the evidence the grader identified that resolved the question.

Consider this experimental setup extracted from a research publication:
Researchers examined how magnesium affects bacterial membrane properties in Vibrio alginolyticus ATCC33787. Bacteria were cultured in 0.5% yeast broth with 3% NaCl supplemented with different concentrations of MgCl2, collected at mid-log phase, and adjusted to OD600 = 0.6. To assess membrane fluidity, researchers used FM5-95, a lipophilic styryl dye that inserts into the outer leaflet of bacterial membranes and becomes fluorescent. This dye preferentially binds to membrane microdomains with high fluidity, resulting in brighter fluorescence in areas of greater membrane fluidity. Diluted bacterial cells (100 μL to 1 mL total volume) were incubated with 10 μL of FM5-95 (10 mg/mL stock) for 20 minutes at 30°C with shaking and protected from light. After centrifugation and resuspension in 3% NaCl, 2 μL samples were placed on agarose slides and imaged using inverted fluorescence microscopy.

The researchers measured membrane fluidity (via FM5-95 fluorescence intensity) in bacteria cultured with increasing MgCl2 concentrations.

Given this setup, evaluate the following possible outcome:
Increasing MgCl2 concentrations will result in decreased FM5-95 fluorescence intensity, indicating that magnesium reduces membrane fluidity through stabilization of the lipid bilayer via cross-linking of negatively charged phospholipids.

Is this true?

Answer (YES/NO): YES